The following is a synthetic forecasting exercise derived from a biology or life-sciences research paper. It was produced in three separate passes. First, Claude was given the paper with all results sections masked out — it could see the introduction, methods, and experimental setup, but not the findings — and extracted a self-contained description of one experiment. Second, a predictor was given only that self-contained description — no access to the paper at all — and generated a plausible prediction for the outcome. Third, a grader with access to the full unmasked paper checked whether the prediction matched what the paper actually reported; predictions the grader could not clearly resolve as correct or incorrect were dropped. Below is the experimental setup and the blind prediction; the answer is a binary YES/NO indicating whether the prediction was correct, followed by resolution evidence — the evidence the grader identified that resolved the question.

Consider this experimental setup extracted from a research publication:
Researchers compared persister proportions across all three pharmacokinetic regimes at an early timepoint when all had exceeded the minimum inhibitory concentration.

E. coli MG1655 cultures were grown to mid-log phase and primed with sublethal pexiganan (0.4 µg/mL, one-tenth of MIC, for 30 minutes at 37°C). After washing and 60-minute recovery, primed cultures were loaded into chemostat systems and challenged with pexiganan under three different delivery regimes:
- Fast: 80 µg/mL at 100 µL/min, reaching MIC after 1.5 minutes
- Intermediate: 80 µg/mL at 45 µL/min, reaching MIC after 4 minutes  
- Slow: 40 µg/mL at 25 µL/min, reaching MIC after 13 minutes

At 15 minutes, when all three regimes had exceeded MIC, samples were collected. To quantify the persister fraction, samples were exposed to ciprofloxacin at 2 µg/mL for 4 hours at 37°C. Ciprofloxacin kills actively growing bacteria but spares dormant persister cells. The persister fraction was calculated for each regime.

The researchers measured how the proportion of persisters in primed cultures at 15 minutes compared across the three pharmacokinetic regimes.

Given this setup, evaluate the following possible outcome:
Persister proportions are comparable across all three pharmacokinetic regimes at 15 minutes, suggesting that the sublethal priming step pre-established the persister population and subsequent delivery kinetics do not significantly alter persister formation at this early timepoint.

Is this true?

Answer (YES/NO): NO